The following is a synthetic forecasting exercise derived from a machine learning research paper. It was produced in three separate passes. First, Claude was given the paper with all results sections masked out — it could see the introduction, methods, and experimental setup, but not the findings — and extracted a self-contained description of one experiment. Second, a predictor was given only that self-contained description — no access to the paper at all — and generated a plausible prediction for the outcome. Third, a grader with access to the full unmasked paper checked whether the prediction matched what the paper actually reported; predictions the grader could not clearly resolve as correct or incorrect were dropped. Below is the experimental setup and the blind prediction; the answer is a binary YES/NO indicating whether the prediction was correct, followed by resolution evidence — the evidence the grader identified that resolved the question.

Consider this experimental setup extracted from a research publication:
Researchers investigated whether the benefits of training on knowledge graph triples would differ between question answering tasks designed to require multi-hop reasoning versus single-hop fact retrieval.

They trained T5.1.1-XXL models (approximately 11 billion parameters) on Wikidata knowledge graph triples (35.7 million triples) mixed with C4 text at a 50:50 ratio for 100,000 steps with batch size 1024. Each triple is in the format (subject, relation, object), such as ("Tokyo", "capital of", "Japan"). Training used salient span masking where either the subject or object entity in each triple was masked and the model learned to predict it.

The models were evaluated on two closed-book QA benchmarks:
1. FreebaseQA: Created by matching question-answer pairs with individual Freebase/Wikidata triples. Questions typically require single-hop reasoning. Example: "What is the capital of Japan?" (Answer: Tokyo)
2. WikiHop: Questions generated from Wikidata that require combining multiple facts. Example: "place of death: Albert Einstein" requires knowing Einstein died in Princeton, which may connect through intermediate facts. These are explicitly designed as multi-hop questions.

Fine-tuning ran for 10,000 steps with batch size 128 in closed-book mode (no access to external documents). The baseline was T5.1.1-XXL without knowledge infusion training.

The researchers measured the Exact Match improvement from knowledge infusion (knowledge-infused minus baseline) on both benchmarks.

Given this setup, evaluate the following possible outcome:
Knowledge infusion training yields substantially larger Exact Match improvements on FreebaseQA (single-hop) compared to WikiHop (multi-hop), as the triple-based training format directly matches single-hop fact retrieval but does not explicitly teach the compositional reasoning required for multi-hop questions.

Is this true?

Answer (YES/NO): NO